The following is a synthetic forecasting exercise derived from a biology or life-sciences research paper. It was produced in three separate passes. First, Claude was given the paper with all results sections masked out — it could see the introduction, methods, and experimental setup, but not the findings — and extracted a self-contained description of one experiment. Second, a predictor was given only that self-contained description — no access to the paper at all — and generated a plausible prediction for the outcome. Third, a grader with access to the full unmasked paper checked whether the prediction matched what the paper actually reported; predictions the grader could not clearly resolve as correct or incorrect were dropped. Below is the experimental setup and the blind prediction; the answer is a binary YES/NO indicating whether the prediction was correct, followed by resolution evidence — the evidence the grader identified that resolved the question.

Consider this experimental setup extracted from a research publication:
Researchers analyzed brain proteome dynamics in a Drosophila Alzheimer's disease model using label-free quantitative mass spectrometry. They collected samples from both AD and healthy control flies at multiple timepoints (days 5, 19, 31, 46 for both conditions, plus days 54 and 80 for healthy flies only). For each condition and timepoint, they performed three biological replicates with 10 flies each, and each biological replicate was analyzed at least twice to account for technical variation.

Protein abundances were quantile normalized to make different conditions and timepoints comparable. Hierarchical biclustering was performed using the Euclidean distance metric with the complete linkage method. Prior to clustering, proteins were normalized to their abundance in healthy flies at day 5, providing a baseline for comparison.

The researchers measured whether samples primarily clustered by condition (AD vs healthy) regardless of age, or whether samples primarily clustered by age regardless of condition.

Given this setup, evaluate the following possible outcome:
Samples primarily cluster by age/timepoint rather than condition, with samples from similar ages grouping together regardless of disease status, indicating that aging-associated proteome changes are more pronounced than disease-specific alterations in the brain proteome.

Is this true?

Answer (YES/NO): NO